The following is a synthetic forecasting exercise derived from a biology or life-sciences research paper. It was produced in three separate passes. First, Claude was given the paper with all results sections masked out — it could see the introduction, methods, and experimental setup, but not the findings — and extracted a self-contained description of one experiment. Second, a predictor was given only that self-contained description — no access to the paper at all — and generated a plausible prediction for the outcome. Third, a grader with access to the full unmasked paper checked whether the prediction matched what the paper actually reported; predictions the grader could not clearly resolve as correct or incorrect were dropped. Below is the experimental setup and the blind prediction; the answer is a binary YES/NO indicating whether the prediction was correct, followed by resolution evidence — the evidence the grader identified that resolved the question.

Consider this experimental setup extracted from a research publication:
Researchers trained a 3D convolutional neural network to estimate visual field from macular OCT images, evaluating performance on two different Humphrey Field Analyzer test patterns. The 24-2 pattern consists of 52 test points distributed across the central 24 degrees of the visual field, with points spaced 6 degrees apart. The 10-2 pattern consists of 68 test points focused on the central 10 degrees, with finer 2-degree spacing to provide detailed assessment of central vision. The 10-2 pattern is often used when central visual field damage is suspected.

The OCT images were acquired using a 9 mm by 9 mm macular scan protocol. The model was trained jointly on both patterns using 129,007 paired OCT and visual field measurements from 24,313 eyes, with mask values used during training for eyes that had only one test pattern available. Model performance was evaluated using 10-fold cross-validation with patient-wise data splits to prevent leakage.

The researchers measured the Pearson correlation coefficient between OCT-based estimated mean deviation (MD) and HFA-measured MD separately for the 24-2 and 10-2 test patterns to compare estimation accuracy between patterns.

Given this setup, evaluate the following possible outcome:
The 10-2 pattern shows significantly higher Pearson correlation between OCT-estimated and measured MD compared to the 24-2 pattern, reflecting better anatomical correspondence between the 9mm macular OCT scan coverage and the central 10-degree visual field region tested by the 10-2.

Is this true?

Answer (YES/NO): NO